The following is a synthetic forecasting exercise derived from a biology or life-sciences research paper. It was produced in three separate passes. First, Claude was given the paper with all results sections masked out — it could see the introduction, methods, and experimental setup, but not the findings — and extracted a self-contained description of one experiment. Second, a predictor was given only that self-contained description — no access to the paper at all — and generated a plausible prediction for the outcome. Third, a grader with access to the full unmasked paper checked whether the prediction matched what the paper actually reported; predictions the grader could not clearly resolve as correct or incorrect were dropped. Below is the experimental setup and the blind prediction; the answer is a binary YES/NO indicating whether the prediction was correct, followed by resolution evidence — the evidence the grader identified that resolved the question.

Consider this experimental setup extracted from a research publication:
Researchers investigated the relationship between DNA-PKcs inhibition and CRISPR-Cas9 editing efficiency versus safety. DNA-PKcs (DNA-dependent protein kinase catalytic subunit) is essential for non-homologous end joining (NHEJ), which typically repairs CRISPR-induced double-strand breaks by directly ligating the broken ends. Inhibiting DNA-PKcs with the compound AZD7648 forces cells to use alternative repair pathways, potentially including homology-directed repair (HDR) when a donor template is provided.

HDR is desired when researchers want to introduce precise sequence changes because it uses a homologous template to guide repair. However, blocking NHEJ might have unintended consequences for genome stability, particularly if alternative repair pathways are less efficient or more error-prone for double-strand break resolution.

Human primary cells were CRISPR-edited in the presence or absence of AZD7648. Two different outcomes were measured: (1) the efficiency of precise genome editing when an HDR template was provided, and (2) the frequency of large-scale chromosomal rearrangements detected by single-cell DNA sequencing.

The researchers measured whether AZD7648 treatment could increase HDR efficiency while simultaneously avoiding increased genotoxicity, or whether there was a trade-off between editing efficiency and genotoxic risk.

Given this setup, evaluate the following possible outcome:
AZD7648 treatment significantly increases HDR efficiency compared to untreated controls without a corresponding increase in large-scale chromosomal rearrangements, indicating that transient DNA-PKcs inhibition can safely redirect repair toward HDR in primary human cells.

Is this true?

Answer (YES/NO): NO